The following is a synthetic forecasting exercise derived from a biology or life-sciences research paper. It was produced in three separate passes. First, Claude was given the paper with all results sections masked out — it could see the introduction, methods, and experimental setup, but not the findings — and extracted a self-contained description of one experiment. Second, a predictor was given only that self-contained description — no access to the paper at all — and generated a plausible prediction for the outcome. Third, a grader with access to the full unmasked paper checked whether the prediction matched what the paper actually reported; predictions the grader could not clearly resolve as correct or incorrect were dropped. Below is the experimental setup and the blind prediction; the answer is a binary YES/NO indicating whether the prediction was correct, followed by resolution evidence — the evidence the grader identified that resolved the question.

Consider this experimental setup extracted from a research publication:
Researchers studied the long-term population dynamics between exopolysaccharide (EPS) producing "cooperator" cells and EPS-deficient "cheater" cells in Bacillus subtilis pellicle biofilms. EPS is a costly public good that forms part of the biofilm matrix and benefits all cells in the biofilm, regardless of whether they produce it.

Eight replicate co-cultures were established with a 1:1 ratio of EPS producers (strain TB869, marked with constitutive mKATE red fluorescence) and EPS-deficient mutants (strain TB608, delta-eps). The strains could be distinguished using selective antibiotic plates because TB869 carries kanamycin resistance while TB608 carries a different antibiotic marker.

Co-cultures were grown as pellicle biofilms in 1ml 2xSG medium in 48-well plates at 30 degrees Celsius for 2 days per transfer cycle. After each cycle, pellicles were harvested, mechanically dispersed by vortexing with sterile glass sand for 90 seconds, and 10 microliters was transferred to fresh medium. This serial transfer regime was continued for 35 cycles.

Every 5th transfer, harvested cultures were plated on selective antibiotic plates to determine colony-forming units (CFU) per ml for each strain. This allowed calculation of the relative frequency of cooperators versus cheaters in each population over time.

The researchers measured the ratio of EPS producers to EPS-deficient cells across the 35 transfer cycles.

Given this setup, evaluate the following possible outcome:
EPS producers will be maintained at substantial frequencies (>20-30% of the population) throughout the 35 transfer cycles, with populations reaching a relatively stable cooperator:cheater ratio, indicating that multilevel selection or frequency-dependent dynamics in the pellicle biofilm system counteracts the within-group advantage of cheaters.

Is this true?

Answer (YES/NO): NO